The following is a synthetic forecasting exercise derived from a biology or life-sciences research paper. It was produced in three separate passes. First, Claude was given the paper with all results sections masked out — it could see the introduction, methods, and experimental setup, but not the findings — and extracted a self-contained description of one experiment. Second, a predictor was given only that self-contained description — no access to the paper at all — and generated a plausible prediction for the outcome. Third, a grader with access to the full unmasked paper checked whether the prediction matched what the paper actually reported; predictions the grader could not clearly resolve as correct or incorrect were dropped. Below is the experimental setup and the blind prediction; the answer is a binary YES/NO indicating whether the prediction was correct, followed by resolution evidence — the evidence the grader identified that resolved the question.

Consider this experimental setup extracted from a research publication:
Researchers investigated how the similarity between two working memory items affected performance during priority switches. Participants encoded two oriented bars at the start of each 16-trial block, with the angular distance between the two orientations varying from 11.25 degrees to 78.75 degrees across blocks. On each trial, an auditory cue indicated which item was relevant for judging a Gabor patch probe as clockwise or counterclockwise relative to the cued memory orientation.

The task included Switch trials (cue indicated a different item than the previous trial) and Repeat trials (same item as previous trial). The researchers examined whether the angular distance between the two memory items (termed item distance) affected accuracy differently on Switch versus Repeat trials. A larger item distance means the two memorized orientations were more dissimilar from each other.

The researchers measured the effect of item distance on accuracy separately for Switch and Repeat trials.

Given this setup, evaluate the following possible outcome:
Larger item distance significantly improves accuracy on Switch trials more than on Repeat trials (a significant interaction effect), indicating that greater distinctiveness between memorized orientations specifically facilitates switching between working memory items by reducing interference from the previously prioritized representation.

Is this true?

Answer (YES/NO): NO